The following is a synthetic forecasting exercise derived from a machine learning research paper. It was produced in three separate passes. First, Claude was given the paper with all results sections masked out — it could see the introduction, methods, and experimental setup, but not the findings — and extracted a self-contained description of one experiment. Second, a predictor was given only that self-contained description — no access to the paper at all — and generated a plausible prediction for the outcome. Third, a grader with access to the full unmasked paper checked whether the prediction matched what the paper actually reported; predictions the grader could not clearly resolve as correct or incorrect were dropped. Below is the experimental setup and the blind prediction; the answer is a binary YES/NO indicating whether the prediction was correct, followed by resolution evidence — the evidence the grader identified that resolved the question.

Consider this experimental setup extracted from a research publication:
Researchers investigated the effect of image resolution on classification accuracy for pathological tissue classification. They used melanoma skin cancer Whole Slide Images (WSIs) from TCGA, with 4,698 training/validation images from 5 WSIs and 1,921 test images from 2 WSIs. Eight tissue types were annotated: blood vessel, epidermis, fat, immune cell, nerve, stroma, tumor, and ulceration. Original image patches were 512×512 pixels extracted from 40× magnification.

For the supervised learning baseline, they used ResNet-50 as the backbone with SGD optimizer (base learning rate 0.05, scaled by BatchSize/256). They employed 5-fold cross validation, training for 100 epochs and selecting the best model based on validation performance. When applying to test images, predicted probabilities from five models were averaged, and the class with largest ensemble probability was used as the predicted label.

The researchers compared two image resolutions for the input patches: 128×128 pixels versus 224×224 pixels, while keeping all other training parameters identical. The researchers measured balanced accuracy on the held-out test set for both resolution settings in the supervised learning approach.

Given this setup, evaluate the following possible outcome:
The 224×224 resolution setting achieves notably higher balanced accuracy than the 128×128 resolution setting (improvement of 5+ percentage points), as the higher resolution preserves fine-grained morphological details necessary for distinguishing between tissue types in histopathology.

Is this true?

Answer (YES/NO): NO